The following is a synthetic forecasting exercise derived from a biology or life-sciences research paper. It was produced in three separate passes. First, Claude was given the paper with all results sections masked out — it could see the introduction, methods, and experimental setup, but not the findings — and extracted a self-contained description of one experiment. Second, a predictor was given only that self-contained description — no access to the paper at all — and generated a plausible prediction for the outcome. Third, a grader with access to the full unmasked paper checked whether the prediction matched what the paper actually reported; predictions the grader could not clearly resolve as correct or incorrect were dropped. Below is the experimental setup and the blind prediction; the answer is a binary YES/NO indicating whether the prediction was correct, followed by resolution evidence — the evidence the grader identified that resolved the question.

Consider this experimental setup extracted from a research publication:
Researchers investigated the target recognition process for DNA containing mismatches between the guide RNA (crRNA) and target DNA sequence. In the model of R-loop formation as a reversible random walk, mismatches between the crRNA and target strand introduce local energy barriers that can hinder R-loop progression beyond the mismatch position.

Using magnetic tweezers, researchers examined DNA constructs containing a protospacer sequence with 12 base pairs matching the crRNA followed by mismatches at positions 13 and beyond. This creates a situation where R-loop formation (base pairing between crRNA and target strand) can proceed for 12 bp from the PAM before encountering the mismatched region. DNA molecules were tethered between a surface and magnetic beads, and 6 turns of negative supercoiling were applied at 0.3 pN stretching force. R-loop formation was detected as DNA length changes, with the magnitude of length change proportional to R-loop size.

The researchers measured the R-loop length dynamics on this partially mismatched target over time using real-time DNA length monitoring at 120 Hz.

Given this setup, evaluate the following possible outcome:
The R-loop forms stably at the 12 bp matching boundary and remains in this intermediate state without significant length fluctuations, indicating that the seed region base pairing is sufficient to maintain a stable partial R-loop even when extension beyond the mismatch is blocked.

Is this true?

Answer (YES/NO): NO